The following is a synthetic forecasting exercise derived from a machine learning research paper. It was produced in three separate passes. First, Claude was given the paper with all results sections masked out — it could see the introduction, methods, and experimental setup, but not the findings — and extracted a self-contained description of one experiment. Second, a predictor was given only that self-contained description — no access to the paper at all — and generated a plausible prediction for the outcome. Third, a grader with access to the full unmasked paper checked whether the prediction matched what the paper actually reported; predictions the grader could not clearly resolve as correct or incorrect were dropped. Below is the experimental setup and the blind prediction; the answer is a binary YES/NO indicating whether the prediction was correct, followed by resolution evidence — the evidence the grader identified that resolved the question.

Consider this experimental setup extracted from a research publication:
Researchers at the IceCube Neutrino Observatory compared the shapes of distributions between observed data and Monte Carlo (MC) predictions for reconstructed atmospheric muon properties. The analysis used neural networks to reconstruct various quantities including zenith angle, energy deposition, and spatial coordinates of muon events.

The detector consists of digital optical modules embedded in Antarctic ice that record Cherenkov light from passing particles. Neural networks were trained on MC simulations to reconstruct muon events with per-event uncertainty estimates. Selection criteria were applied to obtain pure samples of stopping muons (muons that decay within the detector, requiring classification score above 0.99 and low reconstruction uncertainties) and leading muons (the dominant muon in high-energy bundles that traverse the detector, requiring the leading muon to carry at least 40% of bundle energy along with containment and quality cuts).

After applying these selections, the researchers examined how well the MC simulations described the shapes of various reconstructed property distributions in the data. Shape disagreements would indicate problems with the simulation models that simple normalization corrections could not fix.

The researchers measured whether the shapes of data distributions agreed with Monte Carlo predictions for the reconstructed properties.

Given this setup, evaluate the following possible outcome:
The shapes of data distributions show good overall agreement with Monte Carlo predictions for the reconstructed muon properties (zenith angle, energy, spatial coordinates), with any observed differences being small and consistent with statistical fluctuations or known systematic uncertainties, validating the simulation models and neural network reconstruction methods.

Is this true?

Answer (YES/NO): YES